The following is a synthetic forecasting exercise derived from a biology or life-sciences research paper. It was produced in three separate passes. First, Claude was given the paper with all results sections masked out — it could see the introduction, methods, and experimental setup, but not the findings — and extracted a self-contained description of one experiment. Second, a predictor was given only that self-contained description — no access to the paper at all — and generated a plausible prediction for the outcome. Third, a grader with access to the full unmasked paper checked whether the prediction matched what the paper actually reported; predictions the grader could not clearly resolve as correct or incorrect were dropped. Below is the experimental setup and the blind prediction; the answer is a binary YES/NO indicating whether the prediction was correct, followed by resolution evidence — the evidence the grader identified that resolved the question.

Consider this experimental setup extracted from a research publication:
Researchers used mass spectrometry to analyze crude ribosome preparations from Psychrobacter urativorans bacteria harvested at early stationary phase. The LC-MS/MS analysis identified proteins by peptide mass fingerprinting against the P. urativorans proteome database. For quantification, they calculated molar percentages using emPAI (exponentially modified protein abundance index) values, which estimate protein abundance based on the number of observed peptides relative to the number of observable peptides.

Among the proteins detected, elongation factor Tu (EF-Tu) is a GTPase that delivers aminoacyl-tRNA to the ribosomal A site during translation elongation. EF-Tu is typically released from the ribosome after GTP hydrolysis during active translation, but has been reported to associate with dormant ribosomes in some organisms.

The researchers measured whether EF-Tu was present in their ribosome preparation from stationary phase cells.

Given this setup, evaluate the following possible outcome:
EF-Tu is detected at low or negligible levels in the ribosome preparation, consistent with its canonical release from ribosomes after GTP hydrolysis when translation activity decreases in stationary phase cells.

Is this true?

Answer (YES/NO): NO